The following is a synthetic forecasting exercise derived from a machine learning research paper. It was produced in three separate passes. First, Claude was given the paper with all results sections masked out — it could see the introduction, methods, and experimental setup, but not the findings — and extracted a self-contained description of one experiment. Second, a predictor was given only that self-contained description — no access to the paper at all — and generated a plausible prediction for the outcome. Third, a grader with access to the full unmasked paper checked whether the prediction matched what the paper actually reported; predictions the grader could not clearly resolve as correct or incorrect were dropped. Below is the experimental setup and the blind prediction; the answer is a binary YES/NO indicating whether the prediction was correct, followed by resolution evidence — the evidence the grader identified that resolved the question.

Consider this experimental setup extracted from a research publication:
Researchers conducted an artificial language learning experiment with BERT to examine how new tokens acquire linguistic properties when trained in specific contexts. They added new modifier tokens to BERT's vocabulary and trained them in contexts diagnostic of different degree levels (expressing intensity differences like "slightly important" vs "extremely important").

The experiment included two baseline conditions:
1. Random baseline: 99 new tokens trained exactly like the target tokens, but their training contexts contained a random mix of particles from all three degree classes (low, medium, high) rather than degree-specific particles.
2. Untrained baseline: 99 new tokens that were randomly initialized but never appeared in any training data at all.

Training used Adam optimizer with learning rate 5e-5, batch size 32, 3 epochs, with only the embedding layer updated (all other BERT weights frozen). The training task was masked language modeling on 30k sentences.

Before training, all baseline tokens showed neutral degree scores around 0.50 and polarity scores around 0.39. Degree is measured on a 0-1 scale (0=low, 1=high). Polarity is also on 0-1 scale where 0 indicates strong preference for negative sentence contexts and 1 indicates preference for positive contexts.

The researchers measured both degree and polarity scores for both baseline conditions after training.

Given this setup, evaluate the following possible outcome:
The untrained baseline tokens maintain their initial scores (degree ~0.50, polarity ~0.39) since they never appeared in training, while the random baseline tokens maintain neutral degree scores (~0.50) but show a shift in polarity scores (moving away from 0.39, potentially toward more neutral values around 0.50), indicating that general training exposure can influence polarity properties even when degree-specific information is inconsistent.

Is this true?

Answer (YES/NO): NO